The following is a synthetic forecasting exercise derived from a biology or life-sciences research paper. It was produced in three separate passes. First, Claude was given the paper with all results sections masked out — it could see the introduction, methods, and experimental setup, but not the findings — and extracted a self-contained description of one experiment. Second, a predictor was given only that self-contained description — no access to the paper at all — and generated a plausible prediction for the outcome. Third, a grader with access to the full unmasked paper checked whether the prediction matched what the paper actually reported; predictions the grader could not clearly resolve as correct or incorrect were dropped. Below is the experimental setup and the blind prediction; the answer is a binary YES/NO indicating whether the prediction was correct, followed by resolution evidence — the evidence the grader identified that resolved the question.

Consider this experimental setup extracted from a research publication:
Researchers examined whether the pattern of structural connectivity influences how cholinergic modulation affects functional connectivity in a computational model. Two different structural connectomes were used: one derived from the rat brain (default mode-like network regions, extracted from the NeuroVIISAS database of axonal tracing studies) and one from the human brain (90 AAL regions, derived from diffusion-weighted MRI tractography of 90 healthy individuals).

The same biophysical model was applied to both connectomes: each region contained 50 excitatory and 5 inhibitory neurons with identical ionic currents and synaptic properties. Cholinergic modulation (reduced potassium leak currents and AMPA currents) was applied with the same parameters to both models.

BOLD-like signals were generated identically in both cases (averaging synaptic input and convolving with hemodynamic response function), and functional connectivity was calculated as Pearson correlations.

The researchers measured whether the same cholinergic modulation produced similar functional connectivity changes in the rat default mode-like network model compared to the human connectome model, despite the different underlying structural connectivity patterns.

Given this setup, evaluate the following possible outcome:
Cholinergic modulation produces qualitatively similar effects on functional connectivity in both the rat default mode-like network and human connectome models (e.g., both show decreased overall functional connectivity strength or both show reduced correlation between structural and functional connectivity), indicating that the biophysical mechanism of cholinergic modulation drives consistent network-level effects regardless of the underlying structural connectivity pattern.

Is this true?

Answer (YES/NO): YES